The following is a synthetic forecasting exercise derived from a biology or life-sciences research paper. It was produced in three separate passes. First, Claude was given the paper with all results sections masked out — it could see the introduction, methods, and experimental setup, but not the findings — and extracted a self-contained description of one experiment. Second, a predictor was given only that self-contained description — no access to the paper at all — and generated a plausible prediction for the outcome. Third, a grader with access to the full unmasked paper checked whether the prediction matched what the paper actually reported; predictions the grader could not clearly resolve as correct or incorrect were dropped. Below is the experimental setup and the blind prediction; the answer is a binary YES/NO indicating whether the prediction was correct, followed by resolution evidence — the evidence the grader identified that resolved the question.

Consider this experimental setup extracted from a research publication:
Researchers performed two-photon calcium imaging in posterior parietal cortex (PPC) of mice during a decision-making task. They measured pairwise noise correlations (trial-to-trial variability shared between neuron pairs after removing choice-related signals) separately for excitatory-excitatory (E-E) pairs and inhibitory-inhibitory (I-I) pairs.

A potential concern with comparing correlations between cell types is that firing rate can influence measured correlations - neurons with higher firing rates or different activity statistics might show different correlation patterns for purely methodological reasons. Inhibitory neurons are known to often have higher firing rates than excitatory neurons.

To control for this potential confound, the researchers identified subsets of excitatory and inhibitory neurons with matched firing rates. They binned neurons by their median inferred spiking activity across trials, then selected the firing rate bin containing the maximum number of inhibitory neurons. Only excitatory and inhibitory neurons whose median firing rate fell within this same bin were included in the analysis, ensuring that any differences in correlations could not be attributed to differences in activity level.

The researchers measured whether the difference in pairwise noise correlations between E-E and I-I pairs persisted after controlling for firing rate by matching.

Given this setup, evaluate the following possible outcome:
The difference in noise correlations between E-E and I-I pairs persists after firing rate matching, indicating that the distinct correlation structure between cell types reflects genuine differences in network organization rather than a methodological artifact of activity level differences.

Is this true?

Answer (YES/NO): YES